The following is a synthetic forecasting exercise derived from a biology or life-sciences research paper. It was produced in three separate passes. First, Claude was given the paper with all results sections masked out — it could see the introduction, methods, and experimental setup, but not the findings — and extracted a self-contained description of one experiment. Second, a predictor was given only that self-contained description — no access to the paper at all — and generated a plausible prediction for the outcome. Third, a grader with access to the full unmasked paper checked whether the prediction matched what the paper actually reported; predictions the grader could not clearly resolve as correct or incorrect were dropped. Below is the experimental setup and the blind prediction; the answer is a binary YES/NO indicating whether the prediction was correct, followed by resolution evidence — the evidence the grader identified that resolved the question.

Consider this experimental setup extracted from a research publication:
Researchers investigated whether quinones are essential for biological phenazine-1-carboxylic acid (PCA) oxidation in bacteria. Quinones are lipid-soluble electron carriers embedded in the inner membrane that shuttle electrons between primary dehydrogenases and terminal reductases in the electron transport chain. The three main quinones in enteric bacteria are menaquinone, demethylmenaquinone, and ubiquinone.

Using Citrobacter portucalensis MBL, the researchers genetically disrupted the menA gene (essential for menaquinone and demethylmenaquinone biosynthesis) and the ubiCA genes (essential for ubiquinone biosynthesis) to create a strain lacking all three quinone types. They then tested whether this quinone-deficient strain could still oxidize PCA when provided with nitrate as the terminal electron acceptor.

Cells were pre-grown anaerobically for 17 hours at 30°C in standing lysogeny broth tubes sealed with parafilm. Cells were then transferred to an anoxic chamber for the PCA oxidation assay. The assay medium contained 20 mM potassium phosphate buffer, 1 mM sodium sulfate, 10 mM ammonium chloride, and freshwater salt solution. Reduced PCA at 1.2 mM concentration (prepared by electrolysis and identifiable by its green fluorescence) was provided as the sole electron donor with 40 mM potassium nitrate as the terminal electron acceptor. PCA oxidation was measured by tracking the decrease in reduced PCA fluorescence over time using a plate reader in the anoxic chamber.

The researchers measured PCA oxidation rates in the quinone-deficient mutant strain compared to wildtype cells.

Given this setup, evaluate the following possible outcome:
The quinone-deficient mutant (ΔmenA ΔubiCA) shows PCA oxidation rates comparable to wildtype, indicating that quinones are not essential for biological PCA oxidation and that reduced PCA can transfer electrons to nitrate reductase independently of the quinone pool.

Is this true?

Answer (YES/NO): NO